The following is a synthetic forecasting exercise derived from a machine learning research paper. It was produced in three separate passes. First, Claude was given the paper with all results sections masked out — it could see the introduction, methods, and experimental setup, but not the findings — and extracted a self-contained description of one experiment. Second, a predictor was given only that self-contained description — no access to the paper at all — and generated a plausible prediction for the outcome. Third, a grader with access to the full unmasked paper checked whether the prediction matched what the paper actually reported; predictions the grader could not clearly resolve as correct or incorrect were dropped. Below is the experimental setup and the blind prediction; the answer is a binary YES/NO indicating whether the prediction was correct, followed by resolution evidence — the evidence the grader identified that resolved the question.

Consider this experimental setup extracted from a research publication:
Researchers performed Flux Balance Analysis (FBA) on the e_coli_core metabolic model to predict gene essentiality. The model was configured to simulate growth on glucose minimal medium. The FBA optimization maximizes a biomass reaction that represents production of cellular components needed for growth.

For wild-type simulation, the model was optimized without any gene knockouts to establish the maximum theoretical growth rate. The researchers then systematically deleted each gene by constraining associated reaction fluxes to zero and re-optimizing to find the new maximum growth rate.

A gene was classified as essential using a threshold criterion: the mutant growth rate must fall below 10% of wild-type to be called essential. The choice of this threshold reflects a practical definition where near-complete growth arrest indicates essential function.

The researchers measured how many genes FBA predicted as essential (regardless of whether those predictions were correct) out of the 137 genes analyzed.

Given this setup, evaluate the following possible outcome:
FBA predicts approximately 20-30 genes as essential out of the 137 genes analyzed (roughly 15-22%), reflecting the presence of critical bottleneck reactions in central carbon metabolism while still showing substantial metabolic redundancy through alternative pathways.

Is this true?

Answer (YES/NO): NO